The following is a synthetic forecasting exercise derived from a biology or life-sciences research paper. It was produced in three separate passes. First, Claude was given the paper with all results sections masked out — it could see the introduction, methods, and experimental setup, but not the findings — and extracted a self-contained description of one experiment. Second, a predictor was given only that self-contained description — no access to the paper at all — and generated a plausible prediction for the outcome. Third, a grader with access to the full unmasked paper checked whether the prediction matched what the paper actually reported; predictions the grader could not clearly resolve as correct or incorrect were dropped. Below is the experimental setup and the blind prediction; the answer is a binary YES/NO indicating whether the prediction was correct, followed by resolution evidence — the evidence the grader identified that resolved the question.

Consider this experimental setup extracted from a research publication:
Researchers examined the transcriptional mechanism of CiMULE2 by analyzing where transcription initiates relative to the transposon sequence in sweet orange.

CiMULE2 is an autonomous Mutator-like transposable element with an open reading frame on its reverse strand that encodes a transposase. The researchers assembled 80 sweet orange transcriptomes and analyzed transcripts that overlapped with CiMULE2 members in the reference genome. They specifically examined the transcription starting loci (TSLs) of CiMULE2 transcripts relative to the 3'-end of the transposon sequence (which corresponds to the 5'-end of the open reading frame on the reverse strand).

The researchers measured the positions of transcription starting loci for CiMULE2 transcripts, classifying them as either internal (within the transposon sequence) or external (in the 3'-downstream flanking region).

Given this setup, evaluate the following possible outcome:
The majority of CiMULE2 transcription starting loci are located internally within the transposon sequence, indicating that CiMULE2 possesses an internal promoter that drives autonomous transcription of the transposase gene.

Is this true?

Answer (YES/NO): NO